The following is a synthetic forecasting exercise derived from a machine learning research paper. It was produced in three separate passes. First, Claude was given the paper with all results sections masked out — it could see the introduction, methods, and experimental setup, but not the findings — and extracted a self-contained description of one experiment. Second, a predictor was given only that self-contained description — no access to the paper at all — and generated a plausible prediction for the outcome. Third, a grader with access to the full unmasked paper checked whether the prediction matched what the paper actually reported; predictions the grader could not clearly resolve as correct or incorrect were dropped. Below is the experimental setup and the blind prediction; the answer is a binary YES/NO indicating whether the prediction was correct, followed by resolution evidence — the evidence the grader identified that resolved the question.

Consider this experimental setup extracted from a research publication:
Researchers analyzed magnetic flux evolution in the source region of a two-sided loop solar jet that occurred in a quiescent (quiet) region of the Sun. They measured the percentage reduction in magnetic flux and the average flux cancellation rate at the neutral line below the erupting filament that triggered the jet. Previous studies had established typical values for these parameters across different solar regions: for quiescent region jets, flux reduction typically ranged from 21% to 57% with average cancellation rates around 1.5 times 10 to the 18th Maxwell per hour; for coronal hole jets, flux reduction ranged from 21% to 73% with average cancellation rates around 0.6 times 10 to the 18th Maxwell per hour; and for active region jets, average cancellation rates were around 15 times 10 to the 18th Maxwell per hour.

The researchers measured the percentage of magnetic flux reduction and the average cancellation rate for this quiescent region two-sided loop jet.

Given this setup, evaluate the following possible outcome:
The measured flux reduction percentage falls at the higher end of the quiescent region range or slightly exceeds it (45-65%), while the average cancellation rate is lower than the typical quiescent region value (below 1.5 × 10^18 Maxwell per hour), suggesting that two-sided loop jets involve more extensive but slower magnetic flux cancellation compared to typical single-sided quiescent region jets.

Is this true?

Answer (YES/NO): NO